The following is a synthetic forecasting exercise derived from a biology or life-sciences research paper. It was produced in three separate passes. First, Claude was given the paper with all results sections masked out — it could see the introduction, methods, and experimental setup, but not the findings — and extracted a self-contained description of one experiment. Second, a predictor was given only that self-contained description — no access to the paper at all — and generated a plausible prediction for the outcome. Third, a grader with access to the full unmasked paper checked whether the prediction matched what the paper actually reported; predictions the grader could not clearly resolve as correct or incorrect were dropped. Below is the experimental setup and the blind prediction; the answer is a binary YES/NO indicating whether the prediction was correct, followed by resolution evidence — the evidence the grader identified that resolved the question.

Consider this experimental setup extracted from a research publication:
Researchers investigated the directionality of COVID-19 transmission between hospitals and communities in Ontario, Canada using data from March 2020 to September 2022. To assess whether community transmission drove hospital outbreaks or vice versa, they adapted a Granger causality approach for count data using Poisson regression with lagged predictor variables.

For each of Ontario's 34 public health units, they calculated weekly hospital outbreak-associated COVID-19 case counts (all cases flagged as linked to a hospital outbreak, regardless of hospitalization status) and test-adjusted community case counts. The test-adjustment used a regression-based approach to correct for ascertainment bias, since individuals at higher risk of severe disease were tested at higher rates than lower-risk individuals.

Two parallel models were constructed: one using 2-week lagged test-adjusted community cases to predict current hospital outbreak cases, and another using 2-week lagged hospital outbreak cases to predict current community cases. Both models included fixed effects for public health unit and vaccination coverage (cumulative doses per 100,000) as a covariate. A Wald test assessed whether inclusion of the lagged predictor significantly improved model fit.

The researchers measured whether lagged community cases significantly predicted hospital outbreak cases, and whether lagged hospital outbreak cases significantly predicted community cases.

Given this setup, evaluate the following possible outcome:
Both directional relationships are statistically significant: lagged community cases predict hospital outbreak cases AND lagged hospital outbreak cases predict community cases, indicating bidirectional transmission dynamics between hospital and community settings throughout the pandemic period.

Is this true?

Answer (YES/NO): NO